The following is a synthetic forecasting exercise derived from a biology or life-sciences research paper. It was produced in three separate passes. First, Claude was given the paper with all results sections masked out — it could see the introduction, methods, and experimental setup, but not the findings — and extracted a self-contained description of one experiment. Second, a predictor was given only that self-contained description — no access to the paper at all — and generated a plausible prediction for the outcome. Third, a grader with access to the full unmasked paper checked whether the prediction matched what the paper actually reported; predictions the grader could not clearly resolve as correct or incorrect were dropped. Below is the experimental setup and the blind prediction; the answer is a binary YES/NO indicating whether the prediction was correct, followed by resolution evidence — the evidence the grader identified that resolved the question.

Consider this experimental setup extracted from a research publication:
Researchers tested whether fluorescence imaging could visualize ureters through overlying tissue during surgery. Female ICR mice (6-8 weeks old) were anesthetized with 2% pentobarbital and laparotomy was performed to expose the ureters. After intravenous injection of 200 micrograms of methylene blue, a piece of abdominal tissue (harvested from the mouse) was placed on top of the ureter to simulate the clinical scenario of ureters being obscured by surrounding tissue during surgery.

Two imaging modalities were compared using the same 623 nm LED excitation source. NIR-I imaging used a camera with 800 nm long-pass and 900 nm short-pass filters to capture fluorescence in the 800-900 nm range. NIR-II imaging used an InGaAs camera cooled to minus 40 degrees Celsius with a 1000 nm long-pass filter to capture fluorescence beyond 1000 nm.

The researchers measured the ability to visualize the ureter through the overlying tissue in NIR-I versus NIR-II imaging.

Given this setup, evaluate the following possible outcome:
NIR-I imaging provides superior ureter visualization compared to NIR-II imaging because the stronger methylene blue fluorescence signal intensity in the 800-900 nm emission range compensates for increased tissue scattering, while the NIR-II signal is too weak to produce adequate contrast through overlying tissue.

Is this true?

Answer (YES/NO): NO